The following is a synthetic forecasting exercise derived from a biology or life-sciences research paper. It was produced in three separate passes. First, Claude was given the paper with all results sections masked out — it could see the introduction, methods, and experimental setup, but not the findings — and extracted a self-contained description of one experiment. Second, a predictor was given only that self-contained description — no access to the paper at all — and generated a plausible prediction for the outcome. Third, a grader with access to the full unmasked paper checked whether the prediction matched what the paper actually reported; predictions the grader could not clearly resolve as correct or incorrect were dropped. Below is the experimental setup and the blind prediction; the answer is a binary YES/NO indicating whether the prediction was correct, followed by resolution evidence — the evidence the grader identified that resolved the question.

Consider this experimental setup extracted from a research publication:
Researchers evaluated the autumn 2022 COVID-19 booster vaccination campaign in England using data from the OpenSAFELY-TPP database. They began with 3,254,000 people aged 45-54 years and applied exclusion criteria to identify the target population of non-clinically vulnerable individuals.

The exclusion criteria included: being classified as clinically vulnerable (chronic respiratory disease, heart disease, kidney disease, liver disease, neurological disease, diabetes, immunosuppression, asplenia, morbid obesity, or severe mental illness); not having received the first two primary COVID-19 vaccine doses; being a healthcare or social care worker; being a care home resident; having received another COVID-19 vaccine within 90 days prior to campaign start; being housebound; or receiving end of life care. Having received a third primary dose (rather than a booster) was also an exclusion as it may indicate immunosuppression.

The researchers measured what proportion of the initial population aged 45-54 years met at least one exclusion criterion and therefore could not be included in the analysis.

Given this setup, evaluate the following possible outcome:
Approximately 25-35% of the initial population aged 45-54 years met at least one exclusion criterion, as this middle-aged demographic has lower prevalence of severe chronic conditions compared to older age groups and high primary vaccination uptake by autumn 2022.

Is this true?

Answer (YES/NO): NO